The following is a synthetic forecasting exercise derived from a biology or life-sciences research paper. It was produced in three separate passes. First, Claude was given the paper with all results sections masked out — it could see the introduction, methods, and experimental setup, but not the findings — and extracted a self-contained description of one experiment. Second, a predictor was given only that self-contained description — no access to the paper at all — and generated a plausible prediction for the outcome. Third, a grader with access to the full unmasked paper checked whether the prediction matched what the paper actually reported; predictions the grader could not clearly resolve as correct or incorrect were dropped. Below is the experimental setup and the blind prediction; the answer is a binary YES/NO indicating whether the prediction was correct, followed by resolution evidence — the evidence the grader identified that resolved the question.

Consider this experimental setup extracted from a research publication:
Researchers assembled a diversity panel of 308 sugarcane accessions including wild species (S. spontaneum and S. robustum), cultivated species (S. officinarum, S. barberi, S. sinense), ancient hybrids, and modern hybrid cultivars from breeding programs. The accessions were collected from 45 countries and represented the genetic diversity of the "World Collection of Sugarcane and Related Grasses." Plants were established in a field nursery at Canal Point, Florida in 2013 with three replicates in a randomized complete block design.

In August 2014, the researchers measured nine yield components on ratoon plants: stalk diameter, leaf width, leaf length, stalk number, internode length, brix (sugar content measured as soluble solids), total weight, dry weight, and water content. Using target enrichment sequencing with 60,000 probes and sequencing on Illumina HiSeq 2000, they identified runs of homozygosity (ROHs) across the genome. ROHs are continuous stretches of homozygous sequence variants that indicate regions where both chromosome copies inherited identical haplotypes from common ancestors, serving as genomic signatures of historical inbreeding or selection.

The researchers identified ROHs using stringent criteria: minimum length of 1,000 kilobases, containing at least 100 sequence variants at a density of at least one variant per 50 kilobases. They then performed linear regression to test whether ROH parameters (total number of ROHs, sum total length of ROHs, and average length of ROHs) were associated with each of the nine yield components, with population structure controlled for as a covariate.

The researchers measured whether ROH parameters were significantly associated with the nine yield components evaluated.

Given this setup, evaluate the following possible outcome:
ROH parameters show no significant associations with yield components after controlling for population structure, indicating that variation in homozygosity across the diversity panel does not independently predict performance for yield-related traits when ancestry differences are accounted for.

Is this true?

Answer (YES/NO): NO